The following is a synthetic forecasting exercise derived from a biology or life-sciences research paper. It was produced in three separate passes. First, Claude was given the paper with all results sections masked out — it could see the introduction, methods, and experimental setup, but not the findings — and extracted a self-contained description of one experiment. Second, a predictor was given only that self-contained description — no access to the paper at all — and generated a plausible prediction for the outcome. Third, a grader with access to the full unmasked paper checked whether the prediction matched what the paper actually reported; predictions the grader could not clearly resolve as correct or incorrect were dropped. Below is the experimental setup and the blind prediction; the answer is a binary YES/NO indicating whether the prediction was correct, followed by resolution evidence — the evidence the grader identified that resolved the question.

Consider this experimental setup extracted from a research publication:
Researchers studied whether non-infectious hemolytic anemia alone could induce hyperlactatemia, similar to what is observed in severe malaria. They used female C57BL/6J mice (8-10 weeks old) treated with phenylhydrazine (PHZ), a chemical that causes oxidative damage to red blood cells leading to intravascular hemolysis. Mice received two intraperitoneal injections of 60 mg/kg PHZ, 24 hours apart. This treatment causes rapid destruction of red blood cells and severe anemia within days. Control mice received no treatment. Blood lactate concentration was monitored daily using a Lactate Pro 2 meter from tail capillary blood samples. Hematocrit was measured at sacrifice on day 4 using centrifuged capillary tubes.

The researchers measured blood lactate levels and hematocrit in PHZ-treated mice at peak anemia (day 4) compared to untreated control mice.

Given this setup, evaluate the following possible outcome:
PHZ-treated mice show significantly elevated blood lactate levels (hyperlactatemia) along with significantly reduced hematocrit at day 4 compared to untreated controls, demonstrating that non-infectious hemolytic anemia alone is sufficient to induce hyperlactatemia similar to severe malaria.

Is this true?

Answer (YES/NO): YES